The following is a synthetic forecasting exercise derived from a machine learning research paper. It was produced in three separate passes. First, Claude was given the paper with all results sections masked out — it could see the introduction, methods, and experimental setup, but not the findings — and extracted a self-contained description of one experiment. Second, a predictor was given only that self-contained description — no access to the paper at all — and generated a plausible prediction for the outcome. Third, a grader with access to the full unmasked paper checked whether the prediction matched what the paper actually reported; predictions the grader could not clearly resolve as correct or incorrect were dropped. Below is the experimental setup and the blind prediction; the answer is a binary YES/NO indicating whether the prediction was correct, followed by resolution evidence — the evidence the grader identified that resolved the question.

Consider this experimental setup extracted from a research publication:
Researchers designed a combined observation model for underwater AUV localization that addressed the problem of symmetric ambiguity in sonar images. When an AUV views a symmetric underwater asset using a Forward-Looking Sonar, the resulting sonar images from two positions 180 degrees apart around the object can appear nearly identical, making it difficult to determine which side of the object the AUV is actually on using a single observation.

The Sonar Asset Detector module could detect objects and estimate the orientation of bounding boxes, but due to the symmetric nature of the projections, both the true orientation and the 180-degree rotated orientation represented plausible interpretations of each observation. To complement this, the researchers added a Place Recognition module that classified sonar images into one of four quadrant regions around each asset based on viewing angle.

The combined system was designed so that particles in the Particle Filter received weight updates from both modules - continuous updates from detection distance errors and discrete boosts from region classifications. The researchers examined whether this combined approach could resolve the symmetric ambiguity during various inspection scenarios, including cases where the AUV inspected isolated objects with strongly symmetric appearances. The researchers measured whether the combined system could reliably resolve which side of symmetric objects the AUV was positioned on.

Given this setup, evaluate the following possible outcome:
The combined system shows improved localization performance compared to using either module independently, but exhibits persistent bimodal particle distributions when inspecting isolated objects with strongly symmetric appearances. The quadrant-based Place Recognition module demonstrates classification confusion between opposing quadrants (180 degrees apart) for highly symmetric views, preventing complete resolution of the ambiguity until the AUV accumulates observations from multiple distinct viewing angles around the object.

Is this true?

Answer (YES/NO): NO